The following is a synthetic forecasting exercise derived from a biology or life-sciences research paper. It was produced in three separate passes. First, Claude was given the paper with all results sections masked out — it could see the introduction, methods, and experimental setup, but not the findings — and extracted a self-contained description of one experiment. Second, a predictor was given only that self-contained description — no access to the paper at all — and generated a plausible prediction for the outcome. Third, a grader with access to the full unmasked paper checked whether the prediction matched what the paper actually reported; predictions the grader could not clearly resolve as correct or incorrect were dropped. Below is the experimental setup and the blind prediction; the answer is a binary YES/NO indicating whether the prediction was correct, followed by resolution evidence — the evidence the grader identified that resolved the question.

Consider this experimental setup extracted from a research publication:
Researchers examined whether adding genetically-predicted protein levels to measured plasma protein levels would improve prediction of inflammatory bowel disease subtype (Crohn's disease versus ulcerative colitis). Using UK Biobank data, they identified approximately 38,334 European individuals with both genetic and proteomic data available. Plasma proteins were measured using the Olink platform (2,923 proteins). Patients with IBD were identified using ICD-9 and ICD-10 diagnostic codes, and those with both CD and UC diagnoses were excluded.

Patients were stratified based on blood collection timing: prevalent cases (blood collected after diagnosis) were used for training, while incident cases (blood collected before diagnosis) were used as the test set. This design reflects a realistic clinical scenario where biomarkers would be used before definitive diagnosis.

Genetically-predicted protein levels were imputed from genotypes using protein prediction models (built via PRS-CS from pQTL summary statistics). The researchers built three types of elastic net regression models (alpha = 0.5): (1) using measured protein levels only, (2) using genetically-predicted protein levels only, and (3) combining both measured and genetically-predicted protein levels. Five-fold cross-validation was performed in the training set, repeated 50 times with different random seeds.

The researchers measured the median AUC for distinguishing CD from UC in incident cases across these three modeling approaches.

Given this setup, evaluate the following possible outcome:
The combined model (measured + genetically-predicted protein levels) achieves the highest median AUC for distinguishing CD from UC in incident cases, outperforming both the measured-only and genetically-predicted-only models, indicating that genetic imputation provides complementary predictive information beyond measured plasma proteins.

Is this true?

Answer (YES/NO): YES